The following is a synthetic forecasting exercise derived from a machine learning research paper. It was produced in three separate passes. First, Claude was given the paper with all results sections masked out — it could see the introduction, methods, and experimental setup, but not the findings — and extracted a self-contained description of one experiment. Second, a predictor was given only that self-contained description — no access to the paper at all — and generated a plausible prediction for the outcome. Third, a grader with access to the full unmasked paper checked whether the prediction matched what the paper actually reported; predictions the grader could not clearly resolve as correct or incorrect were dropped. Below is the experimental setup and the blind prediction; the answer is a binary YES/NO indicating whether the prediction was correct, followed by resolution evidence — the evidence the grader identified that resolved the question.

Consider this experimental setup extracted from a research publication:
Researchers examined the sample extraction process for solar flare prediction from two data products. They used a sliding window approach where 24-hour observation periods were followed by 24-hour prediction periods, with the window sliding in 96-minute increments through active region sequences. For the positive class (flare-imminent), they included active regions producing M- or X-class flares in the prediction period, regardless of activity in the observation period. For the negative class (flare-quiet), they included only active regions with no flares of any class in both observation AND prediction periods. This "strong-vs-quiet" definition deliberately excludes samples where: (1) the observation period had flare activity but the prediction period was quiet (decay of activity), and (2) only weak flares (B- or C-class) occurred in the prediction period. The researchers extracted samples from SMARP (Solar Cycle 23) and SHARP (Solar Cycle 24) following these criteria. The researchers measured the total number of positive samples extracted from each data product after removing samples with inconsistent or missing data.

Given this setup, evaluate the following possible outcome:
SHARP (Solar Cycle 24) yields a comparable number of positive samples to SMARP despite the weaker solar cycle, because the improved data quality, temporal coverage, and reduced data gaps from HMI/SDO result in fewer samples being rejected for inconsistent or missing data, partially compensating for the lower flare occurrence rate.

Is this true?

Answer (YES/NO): NO